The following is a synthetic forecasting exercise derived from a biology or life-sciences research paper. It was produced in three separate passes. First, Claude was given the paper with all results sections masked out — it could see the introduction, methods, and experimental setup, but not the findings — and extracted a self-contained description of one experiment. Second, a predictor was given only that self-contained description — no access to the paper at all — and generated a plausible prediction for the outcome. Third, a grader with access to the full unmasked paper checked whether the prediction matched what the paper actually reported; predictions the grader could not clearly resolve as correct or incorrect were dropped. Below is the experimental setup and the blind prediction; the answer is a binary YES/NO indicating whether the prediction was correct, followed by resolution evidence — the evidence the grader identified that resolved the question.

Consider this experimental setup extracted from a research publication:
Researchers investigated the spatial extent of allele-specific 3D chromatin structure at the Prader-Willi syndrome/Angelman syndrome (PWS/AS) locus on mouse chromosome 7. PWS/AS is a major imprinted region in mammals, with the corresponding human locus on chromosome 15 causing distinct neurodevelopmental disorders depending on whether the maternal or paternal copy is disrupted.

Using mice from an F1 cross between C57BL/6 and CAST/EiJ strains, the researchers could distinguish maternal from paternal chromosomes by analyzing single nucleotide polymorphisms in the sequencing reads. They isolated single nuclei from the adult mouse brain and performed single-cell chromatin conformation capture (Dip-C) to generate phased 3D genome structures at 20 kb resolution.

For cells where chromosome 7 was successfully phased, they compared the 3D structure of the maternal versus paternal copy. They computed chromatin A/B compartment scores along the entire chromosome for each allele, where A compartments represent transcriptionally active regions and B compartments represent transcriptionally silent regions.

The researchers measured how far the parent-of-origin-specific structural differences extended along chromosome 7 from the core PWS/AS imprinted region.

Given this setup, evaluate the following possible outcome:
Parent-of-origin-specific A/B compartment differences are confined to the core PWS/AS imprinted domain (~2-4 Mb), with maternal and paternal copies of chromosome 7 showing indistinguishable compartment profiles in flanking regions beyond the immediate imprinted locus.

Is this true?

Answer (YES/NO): NO